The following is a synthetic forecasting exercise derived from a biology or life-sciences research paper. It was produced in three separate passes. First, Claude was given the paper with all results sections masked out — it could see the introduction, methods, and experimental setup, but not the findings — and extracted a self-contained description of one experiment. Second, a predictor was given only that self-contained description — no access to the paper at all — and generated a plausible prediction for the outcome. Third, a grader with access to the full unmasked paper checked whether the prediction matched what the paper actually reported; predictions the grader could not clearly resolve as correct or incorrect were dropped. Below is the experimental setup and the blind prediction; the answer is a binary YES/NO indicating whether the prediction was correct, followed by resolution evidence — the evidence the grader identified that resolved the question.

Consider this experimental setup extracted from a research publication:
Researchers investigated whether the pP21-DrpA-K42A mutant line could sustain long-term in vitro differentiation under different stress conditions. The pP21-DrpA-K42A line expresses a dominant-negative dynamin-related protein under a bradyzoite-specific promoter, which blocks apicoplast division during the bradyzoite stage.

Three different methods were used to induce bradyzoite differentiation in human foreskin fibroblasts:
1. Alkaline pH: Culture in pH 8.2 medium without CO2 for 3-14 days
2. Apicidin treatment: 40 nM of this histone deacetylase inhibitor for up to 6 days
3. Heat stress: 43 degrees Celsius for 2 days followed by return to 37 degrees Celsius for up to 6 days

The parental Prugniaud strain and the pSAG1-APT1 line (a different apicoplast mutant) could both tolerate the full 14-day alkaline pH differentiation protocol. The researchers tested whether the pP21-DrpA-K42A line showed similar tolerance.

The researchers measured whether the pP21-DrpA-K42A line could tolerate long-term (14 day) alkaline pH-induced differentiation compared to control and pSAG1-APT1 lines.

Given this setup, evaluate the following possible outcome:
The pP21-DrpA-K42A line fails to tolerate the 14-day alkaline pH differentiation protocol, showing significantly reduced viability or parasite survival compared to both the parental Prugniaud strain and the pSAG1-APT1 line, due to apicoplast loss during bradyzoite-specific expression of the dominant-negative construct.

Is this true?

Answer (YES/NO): NO